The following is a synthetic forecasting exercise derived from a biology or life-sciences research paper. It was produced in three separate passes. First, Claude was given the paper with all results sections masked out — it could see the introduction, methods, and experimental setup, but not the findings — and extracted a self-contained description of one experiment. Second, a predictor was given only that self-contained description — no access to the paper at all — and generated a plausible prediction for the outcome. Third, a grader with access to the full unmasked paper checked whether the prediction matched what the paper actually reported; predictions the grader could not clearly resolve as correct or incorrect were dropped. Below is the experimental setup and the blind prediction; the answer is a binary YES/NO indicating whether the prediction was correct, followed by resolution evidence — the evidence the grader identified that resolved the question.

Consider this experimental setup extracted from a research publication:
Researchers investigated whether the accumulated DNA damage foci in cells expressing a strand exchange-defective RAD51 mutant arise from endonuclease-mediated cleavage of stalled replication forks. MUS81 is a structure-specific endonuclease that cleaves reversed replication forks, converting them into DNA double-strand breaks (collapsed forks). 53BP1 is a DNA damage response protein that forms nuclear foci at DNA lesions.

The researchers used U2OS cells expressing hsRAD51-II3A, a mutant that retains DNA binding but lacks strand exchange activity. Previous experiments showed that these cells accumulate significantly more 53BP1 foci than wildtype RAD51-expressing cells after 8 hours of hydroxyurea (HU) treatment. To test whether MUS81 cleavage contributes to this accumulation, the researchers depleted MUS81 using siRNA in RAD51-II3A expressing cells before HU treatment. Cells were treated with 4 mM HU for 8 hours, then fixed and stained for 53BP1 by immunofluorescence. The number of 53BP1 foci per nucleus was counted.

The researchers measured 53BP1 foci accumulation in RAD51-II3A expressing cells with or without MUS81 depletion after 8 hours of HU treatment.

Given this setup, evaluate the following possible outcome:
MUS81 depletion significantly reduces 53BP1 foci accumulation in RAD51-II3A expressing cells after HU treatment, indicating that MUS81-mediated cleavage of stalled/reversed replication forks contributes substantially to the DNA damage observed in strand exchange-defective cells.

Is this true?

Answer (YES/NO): YES